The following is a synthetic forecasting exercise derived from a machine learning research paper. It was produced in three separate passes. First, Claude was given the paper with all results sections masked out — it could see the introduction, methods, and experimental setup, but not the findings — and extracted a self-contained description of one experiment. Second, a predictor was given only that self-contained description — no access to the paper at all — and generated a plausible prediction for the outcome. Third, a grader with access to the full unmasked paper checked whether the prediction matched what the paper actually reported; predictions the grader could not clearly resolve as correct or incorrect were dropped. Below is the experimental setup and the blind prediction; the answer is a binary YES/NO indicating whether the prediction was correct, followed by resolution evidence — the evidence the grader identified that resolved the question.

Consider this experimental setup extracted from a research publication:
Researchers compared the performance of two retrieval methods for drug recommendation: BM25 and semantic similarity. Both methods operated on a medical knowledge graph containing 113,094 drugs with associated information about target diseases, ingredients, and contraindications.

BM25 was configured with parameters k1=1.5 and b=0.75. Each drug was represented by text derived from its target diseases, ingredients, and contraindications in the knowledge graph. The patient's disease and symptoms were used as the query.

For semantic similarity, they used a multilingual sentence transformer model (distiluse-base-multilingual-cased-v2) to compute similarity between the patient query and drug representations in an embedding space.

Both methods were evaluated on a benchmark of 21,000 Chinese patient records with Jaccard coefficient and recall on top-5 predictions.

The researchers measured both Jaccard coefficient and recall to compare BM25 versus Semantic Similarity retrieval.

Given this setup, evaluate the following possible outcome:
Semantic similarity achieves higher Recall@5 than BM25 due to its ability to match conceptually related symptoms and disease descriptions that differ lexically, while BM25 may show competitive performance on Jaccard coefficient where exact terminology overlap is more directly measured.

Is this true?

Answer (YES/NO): NO